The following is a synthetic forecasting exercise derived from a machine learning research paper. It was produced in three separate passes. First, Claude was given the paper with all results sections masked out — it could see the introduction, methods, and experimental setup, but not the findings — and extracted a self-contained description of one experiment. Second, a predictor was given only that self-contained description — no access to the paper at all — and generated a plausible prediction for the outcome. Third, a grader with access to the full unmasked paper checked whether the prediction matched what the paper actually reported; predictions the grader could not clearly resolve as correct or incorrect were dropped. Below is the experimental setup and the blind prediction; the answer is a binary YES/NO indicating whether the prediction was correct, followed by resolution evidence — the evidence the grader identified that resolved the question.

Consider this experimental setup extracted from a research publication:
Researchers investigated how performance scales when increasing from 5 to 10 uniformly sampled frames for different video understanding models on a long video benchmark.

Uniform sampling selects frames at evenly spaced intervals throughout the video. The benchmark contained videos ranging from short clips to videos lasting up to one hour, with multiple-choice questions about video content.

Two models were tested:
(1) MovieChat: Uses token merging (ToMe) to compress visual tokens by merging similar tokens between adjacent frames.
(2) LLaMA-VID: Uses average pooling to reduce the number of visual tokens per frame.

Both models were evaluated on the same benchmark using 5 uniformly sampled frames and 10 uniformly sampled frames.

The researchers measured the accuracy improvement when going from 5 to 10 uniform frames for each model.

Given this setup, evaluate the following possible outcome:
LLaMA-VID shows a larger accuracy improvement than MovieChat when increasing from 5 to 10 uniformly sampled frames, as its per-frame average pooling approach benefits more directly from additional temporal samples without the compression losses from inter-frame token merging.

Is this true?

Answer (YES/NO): NO